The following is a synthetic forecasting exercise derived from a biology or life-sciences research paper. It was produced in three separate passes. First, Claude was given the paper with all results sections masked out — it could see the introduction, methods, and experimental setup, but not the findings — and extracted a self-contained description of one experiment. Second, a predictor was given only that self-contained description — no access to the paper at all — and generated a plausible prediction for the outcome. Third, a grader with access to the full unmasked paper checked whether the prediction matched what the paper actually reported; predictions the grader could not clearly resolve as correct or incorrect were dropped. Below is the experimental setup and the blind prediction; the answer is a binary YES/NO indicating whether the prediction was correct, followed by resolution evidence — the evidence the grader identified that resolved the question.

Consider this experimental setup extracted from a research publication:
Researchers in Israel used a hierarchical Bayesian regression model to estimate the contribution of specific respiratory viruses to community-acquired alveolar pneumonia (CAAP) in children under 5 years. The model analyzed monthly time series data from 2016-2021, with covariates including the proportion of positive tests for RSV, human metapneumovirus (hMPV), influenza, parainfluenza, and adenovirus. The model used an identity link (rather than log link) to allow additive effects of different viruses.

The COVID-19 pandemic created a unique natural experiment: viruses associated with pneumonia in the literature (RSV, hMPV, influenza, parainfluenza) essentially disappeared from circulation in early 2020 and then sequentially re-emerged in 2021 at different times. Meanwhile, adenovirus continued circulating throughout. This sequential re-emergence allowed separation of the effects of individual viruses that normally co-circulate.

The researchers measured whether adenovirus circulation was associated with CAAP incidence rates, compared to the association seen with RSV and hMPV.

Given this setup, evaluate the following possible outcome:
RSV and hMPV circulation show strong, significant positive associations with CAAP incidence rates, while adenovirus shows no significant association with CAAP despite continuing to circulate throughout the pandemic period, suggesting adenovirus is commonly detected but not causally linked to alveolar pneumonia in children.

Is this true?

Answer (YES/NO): YES